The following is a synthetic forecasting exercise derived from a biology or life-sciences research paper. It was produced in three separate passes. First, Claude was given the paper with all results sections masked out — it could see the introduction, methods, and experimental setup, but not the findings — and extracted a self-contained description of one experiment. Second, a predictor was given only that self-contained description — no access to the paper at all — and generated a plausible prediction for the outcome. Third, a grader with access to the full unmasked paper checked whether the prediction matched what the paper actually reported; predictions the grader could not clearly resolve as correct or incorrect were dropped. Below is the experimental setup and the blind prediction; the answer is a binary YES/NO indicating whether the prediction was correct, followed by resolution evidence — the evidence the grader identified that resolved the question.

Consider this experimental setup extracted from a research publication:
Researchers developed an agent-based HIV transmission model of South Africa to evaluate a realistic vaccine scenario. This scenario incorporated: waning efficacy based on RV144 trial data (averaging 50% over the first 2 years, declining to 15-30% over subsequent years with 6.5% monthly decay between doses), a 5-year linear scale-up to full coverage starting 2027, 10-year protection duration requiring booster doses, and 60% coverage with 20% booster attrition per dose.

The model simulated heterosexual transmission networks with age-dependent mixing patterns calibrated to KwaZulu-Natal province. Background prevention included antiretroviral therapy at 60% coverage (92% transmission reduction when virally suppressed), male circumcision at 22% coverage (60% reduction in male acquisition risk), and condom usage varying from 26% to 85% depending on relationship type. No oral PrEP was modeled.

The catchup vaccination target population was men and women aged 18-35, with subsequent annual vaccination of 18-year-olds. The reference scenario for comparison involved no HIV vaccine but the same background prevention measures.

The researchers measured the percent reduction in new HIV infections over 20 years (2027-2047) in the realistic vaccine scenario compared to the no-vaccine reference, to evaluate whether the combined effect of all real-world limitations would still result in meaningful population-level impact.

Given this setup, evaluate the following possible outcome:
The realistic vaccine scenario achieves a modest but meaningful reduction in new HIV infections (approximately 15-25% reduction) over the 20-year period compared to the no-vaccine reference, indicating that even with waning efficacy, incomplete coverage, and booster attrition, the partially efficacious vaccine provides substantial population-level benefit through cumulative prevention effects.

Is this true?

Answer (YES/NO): NO